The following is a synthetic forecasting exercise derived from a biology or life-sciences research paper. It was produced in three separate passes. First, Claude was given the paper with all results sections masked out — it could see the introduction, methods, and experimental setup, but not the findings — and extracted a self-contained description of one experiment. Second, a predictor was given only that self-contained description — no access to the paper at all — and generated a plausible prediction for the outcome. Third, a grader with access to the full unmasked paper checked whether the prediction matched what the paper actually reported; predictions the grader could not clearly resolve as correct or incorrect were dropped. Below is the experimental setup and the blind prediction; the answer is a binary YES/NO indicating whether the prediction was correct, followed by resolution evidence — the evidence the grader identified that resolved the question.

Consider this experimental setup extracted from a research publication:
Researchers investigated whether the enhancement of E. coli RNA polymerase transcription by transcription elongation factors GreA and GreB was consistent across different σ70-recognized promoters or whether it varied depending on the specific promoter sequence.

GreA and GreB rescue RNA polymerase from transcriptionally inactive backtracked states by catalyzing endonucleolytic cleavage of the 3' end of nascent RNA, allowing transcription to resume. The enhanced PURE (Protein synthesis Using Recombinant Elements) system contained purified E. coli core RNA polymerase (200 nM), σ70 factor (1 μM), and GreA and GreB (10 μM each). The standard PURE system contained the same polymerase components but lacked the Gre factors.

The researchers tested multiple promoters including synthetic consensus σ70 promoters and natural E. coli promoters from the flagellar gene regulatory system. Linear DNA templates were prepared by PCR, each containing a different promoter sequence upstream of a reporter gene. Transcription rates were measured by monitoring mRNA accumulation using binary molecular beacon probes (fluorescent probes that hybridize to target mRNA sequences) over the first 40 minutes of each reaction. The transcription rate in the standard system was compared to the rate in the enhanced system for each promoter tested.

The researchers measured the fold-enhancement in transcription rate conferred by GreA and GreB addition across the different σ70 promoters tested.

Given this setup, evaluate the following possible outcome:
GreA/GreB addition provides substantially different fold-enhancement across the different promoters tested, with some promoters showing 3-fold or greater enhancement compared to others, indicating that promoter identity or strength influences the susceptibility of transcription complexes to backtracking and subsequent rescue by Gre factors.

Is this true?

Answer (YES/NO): YES